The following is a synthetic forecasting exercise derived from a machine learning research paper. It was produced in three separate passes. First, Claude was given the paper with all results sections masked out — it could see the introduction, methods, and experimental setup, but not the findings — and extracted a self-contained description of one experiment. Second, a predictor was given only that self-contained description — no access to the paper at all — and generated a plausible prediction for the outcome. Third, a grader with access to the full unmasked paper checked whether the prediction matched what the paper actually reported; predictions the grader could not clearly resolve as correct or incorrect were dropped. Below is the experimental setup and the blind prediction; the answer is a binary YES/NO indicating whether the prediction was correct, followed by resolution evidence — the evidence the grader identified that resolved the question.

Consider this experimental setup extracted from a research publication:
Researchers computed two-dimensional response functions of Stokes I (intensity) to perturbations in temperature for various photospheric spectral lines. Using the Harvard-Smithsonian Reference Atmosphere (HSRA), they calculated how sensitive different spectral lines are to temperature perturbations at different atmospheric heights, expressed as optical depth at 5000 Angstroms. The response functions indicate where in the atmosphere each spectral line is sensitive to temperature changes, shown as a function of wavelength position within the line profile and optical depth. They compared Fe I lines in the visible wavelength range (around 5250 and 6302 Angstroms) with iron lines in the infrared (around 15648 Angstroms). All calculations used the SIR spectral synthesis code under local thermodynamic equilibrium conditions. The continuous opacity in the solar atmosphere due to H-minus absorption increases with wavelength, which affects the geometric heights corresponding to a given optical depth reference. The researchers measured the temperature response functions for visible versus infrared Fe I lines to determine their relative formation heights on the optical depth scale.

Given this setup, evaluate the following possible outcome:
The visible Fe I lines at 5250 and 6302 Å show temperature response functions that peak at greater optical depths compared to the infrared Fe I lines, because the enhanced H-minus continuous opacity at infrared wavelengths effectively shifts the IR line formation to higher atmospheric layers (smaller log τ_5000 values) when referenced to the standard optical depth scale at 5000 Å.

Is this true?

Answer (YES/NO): NO